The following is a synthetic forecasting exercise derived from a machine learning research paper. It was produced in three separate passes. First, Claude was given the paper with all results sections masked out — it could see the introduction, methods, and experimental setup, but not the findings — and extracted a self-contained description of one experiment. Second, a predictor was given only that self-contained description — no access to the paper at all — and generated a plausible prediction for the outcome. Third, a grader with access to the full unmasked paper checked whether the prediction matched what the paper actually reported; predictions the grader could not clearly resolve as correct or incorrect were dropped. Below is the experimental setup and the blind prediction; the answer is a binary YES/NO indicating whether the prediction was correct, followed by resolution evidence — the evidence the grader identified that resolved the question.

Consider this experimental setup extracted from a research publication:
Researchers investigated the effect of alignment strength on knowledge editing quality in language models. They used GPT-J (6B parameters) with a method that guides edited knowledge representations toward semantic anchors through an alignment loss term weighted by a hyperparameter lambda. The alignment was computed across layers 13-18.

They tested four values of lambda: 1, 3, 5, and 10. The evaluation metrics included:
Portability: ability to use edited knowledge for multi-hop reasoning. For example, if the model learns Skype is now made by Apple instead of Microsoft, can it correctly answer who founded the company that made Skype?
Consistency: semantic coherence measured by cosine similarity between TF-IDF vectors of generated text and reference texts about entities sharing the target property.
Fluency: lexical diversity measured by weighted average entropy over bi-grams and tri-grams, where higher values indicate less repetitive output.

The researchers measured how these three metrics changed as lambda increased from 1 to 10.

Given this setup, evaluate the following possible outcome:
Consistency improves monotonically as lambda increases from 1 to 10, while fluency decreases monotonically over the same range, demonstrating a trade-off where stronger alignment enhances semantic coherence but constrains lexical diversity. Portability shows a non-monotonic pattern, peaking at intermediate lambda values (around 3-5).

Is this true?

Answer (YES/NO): NO